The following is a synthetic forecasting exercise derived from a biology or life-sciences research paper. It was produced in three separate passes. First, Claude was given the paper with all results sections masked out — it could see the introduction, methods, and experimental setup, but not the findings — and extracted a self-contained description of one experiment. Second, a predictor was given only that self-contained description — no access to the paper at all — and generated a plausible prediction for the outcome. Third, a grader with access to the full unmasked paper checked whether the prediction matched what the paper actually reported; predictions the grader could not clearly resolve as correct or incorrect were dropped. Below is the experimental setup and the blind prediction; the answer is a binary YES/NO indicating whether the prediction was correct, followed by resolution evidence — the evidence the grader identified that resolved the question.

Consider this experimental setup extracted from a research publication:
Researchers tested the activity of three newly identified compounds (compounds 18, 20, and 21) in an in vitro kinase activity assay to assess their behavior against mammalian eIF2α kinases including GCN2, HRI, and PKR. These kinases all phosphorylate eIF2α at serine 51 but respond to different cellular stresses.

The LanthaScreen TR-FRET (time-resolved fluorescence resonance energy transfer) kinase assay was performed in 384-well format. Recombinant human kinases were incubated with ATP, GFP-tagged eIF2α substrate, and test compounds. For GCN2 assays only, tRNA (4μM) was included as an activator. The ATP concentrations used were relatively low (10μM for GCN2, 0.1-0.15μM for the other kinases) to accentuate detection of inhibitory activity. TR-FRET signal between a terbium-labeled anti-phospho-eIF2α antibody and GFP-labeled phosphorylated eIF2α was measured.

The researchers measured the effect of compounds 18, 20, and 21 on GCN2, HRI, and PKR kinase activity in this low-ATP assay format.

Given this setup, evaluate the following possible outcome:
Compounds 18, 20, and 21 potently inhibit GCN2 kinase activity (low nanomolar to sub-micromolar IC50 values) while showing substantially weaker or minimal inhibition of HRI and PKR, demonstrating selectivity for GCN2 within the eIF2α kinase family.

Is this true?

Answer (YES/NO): NO